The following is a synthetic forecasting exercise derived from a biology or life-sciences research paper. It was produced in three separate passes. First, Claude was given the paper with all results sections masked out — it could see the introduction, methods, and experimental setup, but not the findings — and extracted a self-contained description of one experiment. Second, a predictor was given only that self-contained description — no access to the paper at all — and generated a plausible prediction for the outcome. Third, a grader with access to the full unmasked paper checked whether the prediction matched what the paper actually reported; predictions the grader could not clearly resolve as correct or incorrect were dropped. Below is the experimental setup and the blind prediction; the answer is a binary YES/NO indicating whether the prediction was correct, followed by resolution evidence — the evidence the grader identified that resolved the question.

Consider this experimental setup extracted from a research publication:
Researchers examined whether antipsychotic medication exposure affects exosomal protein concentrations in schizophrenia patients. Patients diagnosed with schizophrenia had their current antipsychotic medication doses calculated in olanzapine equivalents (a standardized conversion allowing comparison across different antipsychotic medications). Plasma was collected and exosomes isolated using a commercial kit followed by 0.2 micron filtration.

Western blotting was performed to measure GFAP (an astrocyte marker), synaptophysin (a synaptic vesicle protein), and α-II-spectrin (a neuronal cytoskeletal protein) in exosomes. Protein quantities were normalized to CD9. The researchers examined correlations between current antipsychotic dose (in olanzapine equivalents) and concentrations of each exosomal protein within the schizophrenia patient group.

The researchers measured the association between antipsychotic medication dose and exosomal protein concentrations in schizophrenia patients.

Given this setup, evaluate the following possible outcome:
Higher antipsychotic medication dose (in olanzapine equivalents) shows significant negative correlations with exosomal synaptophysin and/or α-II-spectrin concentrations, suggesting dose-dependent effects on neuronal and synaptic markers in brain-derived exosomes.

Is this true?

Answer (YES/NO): NO